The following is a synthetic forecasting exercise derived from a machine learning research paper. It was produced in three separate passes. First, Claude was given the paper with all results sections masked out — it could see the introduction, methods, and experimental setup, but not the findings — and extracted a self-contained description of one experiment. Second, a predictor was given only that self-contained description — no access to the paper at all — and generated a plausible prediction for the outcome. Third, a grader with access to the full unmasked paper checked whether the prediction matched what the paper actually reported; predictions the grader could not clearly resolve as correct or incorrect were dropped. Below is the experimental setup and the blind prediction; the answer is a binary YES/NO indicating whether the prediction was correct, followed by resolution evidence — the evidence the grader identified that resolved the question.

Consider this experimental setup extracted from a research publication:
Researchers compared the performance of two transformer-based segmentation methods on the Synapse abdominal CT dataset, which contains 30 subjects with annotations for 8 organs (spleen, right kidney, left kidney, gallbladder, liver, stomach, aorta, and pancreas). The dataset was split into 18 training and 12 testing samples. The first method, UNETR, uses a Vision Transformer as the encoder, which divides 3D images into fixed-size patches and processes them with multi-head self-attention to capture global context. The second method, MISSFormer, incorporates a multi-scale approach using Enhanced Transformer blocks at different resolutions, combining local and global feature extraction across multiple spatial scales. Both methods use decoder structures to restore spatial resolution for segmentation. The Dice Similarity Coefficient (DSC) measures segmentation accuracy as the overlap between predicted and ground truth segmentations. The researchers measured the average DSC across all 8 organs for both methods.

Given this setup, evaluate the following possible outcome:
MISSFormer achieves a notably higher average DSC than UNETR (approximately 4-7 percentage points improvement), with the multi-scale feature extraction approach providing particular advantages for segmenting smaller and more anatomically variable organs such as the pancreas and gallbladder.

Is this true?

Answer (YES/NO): NO